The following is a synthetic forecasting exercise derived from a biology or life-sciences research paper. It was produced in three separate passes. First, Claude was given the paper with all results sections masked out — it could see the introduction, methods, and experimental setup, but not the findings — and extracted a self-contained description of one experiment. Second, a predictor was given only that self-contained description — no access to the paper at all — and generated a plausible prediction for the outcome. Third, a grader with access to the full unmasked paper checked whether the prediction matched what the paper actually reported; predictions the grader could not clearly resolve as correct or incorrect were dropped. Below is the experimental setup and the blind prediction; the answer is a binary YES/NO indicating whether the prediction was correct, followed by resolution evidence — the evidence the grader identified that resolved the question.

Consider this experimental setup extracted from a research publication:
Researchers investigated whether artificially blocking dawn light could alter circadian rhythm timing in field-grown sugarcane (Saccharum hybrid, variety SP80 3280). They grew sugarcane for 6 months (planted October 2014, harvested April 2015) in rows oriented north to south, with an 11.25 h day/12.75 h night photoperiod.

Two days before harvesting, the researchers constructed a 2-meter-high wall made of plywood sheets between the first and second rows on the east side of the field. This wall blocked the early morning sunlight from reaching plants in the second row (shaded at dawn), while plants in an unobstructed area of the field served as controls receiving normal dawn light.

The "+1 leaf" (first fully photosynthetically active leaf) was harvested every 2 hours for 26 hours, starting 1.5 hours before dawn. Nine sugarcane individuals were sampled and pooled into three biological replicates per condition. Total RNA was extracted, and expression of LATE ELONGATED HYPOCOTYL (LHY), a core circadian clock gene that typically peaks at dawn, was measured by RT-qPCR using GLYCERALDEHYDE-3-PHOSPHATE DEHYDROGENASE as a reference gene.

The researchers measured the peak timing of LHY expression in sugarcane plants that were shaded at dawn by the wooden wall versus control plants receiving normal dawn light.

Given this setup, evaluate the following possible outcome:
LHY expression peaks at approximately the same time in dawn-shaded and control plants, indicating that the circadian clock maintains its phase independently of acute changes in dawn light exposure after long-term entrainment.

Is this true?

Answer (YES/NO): NO